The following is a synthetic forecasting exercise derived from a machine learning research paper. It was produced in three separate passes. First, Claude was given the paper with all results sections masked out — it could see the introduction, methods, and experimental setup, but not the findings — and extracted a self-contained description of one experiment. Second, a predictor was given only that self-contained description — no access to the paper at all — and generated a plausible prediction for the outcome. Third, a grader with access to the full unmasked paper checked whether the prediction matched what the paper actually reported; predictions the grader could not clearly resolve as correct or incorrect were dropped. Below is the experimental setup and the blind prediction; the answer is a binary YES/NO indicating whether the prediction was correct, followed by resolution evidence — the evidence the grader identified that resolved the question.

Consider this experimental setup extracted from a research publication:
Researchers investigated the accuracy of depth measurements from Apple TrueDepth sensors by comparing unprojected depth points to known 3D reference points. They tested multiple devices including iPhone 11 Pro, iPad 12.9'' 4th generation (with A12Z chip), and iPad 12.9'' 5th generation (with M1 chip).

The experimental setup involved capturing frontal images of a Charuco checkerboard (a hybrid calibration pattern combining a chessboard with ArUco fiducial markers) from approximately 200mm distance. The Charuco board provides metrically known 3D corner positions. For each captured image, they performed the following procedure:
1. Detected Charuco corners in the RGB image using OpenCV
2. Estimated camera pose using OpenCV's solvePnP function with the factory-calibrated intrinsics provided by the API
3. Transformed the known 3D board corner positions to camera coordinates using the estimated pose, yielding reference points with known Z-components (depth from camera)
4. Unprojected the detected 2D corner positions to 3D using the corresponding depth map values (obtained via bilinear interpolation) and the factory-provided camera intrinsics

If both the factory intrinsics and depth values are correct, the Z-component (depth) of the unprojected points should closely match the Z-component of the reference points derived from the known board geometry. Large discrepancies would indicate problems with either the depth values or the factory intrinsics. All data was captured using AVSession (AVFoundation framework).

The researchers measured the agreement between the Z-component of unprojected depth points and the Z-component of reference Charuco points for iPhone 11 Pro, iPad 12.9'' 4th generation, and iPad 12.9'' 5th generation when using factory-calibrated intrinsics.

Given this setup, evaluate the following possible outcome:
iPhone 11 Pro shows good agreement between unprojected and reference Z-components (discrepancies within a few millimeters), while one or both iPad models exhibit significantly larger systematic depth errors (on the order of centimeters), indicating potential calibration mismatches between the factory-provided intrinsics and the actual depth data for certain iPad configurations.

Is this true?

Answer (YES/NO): YES